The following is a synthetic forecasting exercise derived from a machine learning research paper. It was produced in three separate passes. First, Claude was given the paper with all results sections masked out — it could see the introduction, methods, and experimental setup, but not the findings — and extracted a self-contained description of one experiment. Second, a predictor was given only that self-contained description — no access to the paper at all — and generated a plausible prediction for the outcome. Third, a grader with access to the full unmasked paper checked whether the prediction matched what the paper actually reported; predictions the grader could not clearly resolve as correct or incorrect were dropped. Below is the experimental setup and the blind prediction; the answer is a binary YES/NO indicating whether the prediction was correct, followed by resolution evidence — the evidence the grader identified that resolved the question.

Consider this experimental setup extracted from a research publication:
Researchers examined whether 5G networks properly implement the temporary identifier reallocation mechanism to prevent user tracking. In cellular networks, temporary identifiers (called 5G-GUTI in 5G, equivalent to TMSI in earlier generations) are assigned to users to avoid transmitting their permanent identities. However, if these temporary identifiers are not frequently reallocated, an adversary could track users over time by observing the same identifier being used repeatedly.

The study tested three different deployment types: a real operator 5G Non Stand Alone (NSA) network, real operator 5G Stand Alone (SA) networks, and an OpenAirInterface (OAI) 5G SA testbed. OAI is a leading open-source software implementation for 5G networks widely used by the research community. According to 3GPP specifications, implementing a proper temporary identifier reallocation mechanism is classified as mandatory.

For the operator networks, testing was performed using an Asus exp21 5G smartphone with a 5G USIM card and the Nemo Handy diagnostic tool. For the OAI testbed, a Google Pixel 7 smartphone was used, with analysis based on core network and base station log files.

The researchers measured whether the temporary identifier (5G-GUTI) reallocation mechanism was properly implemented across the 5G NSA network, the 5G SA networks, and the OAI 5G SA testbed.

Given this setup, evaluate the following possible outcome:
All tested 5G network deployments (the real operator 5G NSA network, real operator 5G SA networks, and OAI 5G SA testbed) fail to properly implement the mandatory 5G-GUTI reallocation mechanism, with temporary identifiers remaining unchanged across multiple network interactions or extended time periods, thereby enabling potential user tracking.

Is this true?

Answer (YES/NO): NO